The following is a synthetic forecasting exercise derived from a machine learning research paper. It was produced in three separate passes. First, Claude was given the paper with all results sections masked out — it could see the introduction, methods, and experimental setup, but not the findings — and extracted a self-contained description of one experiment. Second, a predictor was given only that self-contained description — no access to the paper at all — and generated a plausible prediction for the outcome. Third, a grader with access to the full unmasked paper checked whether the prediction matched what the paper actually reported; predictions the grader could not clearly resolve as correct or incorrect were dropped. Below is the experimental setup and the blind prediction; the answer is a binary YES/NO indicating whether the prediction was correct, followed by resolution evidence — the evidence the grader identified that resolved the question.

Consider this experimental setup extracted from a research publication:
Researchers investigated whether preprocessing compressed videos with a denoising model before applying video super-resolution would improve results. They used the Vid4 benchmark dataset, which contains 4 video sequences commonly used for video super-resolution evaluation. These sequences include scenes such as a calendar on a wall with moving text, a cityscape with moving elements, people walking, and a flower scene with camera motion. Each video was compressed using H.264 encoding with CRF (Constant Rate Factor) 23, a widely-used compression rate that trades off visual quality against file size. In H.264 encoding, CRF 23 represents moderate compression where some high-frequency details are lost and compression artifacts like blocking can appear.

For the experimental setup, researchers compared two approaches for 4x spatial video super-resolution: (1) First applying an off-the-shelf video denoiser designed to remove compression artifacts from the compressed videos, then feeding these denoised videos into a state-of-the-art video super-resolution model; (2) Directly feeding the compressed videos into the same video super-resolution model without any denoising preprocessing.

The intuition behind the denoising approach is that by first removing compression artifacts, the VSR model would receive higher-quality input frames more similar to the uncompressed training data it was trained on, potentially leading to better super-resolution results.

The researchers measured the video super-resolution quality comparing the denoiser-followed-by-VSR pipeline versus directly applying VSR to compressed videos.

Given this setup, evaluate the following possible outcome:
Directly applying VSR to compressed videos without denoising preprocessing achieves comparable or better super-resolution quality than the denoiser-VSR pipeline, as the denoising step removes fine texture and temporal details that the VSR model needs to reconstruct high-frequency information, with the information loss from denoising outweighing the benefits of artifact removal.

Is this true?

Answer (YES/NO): YES